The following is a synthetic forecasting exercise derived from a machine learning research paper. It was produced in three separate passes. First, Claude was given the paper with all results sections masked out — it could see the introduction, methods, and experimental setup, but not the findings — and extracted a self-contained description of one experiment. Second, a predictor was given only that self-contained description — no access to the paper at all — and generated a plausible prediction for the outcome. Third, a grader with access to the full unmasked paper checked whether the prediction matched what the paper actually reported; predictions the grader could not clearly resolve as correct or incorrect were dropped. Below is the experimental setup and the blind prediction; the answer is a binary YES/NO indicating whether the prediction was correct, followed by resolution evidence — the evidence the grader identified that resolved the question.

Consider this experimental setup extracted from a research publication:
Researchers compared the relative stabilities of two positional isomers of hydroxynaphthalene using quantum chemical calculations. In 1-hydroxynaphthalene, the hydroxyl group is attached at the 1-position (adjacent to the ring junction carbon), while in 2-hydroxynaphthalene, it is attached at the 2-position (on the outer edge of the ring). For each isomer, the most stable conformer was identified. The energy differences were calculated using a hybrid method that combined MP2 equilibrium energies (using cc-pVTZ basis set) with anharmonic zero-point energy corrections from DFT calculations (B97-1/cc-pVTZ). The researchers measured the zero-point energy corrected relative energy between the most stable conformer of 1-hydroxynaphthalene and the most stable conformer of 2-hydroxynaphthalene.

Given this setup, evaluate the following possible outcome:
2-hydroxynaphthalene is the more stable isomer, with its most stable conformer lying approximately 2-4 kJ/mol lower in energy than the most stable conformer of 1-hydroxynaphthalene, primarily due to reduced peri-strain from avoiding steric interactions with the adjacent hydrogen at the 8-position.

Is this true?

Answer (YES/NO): NO